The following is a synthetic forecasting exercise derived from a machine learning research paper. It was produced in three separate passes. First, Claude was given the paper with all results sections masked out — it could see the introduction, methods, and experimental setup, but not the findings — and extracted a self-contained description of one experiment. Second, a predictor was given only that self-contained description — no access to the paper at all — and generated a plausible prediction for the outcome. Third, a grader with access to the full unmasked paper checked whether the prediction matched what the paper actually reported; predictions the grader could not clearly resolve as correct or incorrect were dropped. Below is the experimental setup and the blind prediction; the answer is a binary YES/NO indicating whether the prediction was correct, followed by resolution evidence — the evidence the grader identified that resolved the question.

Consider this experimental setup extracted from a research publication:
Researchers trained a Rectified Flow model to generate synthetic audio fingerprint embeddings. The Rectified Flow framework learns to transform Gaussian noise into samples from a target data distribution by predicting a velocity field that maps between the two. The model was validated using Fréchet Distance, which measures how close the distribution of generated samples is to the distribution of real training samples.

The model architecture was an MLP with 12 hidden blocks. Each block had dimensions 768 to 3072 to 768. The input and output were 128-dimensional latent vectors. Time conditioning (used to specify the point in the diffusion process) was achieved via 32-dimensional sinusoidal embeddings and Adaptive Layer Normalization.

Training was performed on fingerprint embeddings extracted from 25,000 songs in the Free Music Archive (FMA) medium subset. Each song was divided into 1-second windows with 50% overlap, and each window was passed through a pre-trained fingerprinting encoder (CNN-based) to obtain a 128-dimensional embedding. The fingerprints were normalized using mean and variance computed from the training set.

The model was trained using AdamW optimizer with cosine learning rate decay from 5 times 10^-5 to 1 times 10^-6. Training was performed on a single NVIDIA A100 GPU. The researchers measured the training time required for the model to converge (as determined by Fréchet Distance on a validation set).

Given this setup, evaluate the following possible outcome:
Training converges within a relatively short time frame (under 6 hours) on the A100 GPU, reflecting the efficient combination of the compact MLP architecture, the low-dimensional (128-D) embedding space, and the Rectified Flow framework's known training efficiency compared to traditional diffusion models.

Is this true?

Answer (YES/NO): YES